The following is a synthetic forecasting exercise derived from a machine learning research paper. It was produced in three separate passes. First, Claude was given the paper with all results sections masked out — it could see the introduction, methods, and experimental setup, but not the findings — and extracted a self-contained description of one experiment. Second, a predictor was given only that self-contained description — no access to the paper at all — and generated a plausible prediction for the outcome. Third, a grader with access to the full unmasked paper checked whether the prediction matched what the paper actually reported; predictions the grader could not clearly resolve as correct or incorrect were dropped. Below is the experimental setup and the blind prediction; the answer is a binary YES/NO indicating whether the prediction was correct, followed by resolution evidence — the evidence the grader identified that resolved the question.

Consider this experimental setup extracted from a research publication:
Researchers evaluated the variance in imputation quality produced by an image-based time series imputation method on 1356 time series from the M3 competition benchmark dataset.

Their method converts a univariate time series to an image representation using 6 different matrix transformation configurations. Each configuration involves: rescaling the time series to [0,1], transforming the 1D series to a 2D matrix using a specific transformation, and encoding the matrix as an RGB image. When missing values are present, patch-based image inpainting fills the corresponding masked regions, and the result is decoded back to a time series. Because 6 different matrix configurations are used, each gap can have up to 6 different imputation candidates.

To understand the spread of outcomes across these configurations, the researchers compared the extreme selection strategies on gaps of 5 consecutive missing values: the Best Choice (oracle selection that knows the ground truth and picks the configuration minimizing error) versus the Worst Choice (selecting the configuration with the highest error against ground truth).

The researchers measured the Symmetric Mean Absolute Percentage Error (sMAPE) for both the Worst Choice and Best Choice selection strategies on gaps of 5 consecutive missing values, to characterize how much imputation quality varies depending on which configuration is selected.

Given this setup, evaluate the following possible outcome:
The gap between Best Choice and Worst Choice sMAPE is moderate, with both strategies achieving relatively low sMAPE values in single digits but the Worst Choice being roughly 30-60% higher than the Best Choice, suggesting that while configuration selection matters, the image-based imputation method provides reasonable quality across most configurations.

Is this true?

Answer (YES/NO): NO